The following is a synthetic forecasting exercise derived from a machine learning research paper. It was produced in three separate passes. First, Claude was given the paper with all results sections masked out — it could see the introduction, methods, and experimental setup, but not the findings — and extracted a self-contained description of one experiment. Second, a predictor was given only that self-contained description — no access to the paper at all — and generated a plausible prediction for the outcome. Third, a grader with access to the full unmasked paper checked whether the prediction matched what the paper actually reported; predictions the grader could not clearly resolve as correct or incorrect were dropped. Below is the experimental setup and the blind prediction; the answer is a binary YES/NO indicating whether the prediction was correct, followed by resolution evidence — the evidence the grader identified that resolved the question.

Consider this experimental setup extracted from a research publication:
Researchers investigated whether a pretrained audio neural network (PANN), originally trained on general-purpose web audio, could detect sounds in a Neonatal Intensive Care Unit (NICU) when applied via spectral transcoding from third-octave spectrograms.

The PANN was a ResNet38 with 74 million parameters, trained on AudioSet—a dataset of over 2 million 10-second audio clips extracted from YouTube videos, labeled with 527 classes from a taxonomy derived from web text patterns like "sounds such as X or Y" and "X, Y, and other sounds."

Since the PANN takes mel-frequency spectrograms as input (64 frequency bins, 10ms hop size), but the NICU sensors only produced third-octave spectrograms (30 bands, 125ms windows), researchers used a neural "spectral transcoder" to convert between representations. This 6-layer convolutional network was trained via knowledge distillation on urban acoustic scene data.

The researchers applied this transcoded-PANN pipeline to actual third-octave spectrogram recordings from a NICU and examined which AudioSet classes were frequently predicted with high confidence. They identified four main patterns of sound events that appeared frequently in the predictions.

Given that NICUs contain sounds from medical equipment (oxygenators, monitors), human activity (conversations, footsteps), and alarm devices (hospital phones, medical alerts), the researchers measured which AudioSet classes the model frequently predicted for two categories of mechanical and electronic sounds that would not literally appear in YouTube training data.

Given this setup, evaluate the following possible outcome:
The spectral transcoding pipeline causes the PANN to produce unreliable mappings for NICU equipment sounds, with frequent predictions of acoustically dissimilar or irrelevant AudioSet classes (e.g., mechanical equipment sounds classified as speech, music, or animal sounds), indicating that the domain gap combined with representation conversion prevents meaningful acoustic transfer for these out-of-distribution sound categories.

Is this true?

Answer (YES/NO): NO